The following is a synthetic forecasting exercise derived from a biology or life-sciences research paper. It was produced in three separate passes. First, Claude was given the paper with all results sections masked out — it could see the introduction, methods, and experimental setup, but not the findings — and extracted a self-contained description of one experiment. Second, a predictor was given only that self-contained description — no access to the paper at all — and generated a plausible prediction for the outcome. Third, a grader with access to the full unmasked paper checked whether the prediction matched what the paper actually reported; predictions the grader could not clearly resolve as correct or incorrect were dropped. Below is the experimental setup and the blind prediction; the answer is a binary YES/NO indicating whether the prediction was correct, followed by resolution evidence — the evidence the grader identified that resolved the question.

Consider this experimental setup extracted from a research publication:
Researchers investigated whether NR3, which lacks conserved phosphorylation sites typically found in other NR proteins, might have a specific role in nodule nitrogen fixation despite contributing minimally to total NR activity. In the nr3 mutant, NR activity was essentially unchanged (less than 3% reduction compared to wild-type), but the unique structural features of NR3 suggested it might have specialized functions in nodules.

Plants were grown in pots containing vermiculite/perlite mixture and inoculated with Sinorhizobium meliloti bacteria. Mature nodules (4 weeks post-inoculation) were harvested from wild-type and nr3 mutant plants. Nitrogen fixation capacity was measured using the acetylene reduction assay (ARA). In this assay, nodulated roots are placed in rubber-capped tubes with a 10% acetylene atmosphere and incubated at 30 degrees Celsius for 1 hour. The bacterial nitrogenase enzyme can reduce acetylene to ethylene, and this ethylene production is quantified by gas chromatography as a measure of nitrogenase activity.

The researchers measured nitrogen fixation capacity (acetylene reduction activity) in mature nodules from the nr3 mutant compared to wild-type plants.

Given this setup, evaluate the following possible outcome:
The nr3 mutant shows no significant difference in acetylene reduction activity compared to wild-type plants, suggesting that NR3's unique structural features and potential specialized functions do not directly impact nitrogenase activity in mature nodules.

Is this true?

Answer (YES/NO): YES